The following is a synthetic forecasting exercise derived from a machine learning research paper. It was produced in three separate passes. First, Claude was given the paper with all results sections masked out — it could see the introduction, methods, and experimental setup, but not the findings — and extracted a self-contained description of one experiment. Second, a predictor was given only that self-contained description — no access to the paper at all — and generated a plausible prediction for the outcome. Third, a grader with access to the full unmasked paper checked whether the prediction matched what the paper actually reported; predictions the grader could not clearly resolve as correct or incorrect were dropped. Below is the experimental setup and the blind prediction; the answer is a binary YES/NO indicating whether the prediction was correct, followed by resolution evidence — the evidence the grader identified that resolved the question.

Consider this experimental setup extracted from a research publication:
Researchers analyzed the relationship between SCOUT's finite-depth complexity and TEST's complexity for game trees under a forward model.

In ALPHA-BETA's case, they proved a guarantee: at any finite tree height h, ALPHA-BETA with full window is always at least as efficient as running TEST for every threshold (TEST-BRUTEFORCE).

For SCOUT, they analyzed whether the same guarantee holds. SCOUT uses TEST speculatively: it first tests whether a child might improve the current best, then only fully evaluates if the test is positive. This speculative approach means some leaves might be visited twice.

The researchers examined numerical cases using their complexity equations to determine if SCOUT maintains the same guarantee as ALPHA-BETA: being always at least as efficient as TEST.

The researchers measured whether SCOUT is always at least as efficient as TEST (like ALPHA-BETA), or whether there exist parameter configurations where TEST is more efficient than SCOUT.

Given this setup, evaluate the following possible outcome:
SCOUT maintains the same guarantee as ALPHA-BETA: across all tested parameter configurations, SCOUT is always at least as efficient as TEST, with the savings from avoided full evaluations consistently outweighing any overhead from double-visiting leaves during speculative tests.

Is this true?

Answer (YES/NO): NO